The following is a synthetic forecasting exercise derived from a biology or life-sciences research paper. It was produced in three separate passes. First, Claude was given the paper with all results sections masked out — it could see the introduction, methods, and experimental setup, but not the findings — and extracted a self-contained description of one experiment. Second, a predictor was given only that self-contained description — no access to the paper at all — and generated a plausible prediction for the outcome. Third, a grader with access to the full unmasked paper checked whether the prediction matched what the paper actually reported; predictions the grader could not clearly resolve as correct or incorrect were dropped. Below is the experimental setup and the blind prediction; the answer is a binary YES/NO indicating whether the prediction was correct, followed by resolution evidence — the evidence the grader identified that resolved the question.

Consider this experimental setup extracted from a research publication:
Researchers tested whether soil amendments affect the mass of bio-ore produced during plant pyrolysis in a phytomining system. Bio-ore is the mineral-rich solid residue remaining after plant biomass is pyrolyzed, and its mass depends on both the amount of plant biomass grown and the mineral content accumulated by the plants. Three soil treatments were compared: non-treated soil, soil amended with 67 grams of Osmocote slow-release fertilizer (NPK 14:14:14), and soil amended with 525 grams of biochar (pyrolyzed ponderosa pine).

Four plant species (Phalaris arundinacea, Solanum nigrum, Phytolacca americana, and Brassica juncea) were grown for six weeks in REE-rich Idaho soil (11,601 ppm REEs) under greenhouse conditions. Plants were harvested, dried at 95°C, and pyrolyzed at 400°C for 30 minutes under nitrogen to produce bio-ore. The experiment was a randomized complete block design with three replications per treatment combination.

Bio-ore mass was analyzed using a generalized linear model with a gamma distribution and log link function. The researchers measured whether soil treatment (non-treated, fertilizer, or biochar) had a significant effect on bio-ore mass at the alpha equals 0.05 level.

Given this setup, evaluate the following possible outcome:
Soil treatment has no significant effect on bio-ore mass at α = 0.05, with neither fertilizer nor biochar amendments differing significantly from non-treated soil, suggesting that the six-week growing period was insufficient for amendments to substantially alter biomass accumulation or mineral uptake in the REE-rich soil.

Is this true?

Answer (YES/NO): NO